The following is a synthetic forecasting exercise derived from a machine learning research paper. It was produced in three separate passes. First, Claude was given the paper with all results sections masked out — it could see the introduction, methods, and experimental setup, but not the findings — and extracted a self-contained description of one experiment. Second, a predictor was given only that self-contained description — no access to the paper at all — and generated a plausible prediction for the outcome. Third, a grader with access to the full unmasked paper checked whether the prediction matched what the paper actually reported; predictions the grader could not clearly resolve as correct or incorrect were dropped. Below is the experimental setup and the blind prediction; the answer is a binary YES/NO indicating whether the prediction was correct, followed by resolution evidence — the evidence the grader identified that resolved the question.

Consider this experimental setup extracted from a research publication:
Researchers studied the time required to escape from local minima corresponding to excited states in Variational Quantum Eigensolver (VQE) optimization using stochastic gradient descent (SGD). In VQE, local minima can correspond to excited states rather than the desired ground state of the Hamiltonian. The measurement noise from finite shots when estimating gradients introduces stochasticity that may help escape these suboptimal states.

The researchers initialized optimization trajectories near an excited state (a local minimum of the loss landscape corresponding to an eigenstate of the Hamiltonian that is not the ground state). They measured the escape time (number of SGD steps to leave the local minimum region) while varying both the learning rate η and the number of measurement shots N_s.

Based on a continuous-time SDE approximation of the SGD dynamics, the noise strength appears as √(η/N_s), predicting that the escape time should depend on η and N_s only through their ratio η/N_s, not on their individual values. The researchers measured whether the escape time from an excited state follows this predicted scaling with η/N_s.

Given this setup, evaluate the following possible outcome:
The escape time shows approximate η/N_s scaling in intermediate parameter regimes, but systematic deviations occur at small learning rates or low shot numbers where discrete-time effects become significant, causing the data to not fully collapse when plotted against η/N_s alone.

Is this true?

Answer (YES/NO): NO